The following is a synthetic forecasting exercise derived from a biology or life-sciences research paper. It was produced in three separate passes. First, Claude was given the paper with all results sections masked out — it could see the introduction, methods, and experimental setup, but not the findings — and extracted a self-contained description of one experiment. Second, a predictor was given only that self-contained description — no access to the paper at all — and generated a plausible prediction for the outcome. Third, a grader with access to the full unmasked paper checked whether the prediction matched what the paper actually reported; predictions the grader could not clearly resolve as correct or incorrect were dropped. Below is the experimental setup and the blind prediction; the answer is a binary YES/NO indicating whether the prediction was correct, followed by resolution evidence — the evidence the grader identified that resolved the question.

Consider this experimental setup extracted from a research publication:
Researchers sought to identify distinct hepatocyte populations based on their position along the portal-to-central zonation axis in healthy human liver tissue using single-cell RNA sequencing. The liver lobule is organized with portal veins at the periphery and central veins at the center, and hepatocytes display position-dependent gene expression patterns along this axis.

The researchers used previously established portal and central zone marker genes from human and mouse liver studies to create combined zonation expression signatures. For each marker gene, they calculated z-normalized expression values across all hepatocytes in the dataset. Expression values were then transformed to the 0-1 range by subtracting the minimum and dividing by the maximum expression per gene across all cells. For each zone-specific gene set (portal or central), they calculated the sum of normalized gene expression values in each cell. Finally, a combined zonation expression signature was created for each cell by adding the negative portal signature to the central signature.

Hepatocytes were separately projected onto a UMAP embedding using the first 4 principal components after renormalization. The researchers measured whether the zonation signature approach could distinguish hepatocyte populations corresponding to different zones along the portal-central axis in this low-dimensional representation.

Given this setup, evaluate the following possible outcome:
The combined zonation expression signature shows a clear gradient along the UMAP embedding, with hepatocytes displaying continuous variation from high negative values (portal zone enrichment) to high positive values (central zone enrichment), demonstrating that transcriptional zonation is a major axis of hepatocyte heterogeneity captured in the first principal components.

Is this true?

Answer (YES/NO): YES